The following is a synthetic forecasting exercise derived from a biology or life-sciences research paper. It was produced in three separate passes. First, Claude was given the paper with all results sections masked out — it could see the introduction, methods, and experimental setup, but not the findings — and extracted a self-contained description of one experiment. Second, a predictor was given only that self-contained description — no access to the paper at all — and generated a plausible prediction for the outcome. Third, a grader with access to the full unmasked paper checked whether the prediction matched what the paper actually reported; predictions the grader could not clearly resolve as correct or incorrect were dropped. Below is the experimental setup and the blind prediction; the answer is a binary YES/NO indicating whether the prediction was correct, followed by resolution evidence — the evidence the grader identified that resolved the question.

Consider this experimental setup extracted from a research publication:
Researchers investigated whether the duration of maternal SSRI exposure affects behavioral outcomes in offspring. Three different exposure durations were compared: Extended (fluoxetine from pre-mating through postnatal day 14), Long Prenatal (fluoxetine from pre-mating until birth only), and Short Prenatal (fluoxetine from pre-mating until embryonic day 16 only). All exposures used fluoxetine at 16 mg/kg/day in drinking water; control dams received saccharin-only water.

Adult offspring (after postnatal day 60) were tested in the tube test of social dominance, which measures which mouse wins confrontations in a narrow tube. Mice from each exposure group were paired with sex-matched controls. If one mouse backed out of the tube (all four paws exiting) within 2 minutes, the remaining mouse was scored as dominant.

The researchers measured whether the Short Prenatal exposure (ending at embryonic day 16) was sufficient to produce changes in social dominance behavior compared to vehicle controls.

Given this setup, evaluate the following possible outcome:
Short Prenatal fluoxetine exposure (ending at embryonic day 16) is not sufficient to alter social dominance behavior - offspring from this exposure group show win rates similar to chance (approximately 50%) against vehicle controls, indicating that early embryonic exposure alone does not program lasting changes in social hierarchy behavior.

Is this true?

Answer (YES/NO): NO